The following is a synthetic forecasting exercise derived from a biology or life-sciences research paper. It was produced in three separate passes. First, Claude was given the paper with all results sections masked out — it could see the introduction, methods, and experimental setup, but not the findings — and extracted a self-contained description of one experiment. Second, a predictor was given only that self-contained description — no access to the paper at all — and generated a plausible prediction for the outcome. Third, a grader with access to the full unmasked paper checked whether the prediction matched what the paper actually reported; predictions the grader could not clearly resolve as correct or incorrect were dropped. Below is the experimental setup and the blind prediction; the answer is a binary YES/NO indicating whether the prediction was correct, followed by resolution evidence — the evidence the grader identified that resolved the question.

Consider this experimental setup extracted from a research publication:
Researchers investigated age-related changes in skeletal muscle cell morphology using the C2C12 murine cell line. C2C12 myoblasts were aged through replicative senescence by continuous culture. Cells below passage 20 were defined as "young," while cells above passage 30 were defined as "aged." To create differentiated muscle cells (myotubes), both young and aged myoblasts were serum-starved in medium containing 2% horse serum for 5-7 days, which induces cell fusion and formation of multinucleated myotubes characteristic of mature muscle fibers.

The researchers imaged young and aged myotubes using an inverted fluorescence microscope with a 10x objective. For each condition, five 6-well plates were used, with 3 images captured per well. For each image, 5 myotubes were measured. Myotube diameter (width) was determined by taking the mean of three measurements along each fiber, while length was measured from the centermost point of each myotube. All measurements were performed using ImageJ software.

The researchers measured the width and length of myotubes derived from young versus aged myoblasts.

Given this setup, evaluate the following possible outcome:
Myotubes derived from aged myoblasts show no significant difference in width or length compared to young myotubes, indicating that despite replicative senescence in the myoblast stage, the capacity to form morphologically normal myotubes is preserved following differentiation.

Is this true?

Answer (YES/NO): NO